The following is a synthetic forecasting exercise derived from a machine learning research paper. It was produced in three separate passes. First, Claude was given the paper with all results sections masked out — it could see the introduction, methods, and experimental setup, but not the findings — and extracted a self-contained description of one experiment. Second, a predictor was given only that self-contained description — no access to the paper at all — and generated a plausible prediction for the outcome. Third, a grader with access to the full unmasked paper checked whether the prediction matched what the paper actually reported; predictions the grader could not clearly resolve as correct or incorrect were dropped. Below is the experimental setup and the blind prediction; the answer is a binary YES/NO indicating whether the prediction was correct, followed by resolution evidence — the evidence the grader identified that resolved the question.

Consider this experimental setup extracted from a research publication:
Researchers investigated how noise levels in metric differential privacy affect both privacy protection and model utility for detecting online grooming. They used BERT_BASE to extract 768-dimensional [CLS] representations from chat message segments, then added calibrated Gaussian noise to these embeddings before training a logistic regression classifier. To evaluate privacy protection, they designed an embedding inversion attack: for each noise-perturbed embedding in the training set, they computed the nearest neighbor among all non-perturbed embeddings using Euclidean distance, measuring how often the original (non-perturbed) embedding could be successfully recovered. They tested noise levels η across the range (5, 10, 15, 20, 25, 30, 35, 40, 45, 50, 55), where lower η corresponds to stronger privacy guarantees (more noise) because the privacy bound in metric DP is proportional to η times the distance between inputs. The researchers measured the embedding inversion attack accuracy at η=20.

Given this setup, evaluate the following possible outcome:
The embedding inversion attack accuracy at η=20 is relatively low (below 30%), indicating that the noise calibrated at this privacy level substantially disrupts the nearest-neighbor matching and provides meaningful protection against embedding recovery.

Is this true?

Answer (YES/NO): NO